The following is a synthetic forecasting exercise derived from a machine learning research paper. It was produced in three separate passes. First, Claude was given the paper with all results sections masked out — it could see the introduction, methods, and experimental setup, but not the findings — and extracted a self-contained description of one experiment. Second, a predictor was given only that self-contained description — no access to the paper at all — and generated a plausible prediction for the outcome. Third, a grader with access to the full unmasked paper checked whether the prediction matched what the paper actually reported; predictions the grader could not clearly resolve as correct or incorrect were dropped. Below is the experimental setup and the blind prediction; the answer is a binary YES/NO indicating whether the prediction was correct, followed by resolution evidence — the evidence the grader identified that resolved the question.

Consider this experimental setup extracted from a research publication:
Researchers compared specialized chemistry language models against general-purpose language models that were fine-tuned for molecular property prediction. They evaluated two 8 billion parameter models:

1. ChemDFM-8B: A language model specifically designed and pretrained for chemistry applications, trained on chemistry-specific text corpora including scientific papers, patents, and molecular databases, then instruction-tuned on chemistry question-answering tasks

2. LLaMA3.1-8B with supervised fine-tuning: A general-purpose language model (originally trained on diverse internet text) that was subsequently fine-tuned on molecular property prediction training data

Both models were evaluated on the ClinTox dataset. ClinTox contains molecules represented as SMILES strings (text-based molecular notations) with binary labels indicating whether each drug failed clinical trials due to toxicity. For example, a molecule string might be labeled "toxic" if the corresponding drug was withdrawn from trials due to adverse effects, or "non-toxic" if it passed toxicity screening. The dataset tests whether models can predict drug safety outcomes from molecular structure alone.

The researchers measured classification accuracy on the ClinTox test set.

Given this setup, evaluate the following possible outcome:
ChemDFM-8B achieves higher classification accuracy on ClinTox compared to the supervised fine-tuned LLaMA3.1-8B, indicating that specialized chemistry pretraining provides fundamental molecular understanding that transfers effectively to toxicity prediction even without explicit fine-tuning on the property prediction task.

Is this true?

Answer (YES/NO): NO